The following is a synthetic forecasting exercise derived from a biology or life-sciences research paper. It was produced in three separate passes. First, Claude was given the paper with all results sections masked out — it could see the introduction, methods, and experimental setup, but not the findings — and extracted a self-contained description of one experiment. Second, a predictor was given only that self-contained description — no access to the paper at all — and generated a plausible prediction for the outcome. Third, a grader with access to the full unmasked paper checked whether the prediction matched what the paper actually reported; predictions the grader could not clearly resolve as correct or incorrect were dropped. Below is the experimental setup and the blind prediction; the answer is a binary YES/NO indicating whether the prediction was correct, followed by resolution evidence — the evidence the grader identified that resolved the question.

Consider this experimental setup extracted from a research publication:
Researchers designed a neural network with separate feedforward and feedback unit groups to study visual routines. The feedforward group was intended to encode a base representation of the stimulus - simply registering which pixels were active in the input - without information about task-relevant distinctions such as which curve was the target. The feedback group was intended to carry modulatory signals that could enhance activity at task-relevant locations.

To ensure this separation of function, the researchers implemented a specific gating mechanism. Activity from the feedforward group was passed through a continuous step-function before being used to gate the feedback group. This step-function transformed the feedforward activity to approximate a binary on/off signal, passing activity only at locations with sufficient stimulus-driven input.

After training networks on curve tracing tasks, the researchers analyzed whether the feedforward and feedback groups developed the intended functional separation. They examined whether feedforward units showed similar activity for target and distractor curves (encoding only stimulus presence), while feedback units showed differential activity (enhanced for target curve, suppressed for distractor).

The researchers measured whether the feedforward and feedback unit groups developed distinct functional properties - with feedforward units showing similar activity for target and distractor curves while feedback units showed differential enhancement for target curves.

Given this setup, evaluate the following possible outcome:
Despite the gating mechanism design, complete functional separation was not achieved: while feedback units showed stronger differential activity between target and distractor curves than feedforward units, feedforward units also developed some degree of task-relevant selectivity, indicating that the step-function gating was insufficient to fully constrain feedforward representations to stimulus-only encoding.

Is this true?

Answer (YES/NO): NO